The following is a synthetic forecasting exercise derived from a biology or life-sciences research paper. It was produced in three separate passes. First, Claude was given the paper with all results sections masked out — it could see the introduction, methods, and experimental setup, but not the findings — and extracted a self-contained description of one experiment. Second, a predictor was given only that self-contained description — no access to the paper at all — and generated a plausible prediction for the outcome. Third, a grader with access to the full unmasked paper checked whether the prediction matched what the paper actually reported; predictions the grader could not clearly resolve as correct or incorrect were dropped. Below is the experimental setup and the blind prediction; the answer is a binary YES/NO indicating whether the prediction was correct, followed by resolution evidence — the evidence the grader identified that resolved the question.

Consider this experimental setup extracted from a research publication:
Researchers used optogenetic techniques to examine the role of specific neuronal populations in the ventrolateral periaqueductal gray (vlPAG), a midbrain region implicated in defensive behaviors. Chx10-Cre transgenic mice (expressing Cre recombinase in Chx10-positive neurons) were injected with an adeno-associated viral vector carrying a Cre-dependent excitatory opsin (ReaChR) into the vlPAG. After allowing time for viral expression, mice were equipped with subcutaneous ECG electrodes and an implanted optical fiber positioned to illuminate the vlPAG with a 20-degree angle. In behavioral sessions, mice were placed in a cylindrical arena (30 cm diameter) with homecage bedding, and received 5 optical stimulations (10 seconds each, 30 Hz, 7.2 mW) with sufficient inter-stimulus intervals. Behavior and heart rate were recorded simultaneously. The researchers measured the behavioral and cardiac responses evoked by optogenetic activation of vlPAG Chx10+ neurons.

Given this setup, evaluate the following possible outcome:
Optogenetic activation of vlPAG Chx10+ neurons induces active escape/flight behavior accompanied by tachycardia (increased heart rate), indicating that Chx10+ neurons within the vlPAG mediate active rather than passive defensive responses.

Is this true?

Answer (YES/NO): NO